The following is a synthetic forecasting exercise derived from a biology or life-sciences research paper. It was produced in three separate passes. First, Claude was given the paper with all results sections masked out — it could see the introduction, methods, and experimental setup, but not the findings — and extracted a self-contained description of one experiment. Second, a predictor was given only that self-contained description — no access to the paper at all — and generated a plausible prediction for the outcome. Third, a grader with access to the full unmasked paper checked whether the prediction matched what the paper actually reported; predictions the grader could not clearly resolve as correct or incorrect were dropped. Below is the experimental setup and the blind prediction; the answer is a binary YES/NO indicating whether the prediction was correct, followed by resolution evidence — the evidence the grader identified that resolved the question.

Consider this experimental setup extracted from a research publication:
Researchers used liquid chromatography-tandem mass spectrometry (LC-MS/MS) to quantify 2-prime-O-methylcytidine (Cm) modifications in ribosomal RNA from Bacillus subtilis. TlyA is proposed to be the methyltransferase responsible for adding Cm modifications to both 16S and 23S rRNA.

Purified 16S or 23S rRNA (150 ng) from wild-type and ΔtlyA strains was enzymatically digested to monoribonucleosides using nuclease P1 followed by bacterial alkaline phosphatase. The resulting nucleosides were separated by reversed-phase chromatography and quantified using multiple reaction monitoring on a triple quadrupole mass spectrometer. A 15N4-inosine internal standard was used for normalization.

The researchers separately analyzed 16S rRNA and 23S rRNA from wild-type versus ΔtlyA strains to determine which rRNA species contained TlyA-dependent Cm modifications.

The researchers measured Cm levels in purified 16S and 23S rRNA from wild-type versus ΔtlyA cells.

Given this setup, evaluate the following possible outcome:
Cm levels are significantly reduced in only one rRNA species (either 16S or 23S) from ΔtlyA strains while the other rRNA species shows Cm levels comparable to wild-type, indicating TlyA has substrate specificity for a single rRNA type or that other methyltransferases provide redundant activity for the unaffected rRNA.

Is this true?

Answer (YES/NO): NO